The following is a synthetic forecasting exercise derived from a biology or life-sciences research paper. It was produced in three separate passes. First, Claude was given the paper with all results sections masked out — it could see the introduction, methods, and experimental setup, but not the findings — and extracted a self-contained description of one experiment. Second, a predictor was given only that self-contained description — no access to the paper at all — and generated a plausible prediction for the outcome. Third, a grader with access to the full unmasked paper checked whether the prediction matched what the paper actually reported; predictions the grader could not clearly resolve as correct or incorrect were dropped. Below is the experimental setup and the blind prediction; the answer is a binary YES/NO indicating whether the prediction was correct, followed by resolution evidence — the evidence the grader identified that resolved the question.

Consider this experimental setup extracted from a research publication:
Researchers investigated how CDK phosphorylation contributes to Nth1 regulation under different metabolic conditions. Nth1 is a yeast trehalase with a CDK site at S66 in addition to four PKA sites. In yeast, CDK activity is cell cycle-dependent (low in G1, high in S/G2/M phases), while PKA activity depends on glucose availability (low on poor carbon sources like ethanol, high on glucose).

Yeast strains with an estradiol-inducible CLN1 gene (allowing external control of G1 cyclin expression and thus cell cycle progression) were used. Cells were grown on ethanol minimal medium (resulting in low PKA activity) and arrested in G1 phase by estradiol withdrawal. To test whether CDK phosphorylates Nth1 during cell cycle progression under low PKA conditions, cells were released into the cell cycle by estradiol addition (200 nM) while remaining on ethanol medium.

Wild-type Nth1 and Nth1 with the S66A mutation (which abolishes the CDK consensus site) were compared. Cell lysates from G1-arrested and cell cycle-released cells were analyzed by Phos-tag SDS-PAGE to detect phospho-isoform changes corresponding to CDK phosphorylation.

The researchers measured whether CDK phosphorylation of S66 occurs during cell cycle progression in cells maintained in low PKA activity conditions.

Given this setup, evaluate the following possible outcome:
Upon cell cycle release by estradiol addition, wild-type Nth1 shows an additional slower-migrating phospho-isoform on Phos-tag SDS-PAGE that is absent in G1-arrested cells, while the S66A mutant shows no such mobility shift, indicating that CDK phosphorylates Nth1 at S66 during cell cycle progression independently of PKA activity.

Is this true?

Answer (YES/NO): YES